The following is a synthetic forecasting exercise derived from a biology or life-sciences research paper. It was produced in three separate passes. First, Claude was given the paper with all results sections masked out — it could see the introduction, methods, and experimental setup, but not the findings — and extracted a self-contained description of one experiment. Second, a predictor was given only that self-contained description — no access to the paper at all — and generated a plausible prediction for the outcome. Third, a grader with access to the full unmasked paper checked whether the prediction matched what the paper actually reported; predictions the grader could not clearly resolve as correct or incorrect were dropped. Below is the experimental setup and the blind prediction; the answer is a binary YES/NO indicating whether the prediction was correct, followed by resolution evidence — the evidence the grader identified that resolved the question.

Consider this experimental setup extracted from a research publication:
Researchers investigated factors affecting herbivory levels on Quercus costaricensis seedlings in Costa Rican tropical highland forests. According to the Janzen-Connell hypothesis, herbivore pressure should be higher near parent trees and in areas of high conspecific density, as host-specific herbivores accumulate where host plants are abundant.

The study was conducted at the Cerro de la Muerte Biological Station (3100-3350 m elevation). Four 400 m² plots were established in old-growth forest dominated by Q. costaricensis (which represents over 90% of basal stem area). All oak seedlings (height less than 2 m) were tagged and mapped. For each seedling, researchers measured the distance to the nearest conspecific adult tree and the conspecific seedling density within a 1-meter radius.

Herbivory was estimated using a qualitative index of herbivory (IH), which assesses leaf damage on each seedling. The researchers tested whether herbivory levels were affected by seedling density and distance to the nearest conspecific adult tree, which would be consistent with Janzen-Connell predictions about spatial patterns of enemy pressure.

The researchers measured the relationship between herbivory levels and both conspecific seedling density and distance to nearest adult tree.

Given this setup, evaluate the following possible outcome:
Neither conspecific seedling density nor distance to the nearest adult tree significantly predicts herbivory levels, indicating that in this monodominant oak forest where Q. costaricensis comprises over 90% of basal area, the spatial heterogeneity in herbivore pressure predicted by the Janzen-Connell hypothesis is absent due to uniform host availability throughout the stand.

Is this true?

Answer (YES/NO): NO